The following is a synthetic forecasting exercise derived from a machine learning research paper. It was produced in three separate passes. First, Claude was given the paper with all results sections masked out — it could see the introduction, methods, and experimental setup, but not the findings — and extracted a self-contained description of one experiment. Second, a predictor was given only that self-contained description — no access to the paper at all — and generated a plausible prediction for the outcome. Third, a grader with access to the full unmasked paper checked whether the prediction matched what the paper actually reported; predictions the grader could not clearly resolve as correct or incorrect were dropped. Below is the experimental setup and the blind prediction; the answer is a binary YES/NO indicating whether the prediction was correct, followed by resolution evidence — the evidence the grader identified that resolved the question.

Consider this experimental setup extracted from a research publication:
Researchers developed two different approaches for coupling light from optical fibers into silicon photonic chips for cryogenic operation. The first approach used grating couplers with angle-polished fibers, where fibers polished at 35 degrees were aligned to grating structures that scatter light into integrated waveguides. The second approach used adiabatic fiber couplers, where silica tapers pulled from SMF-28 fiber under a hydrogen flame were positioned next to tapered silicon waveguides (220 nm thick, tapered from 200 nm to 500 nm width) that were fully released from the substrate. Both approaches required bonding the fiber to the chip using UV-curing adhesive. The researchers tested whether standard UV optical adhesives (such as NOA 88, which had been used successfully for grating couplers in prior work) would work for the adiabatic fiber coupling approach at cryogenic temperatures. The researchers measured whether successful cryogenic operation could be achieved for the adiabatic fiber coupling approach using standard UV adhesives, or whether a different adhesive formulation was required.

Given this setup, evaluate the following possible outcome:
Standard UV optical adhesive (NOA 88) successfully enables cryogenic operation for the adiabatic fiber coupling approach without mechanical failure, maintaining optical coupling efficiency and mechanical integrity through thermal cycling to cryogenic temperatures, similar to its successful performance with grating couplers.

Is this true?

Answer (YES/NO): NO